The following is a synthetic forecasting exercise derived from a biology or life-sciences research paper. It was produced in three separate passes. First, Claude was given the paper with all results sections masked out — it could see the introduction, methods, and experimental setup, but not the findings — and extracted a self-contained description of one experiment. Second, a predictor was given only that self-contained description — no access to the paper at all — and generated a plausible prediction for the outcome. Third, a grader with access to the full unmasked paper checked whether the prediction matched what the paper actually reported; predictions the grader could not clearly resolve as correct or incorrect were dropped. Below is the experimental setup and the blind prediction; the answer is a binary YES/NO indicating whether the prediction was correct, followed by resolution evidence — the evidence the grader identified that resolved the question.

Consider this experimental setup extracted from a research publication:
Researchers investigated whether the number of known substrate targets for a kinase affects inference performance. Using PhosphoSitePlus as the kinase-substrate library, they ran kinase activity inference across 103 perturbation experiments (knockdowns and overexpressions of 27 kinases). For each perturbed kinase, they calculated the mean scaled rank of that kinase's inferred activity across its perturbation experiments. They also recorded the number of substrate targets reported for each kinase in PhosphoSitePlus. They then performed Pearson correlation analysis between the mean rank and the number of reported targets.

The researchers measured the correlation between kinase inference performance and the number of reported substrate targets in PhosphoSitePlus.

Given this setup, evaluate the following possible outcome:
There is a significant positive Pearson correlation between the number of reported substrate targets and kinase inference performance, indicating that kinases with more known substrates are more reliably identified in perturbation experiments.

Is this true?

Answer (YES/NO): NO